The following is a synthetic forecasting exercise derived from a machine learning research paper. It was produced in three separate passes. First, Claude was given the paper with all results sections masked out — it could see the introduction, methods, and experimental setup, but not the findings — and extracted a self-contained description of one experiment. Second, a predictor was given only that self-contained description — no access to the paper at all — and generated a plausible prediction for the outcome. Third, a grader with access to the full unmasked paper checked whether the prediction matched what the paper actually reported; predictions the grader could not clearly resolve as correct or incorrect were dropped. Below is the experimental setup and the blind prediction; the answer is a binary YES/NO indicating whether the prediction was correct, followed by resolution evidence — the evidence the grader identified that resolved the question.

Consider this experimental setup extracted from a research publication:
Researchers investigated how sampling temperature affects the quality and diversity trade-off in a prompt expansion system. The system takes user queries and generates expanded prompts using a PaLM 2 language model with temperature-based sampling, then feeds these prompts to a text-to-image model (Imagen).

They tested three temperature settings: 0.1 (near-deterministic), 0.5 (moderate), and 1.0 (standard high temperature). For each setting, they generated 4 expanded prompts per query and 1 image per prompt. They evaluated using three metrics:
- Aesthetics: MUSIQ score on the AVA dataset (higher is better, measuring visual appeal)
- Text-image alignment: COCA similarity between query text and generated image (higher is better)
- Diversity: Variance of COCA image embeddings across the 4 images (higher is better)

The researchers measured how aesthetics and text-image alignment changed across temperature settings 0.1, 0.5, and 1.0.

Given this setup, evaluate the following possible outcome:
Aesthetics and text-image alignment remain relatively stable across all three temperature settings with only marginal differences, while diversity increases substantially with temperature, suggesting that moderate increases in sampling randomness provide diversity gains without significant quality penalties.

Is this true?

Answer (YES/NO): NO